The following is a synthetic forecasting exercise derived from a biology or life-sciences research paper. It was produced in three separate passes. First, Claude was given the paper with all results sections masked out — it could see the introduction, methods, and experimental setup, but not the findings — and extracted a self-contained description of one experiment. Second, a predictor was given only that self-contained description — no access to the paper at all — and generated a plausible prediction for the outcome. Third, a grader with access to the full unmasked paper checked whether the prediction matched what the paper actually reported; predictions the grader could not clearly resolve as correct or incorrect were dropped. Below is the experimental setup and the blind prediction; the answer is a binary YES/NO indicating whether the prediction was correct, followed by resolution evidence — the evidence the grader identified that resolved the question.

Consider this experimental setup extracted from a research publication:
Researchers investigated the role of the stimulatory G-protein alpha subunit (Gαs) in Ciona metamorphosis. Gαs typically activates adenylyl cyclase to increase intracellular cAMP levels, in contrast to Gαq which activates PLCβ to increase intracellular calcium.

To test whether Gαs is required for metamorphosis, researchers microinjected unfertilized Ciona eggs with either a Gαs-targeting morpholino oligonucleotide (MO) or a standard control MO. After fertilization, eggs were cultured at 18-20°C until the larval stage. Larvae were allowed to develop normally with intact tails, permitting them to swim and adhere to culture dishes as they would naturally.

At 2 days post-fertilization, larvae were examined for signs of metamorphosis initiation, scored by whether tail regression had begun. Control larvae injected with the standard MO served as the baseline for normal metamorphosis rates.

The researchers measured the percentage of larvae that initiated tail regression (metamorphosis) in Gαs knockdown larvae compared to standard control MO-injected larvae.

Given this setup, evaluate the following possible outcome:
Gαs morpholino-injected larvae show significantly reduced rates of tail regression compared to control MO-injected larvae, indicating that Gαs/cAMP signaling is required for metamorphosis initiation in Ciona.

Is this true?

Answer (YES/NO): YES